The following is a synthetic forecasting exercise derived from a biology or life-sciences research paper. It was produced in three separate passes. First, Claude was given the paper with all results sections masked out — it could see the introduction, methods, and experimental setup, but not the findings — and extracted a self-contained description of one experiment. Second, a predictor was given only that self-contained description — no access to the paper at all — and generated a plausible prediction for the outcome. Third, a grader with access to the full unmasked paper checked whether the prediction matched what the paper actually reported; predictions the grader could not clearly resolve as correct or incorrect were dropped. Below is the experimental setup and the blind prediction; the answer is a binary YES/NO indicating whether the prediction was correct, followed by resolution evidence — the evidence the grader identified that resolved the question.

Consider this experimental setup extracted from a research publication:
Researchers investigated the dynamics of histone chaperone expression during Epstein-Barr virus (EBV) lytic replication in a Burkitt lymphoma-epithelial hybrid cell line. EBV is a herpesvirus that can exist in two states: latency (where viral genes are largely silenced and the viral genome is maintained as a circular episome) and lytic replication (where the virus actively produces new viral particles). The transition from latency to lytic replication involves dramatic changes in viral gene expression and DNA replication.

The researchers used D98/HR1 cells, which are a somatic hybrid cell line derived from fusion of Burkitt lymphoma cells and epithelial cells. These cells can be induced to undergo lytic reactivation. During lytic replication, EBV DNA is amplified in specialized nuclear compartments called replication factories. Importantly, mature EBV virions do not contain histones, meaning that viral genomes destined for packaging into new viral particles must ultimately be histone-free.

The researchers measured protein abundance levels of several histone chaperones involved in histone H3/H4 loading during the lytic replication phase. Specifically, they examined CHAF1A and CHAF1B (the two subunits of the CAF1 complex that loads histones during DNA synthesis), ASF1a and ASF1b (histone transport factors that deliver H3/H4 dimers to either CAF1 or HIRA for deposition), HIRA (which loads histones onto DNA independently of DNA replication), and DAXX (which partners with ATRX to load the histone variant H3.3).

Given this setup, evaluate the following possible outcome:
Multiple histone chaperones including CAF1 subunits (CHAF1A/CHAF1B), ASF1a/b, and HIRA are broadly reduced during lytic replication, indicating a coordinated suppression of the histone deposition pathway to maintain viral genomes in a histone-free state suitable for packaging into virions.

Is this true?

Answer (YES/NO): NO